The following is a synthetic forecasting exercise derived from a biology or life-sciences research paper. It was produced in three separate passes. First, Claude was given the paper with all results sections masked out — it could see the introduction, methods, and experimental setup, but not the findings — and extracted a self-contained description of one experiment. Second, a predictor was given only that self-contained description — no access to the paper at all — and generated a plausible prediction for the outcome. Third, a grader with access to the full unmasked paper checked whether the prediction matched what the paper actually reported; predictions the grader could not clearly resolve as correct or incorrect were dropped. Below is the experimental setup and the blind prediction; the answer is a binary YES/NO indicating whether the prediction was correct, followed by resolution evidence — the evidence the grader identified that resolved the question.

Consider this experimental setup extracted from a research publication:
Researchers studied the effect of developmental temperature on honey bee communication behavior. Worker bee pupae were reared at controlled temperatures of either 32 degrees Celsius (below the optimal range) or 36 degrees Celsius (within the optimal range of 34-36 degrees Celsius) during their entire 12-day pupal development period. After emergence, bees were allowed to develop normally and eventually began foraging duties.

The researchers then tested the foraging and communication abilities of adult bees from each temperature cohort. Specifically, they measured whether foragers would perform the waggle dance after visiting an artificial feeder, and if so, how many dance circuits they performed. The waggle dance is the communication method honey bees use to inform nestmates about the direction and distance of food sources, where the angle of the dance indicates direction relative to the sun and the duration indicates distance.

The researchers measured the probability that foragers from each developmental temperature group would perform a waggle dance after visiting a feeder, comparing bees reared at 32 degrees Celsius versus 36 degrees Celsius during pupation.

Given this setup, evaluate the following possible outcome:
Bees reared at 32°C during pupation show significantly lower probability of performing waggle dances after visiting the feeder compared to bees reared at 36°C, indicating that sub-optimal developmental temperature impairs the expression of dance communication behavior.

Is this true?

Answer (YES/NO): YES